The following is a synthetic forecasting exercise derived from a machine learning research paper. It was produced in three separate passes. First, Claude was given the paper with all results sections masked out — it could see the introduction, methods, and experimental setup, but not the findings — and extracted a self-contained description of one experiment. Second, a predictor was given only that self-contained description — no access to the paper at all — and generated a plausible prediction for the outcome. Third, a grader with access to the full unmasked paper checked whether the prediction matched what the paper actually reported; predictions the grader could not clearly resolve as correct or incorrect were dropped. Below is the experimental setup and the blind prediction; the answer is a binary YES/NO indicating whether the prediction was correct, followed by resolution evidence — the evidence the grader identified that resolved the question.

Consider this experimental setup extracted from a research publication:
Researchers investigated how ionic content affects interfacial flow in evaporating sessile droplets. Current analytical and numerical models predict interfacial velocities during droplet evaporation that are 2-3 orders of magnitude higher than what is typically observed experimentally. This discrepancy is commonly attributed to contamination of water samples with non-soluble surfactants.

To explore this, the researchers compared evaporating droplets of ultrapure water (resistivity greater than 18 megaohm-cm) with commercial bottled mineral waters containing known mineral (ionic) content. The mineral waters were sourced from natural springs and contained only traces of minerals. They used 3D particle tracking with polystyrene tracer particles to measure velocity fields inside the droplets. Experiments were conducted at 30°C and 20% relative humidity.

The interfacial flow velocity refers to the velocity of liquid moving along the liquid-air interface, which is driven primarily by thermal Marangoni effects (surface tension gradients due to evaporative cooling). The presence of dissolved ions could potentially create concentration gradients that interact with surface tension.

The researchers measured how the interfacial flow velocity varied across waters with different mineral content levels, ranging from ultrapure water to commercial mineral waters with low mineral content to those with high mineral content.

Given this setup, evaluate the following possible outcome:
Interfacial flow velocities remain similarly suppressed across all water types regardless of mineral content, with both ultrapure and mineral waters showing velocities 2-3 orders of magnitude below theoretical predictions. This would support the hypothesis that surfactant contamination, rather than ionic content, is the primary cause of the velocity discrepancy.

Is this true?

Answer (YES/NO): NO